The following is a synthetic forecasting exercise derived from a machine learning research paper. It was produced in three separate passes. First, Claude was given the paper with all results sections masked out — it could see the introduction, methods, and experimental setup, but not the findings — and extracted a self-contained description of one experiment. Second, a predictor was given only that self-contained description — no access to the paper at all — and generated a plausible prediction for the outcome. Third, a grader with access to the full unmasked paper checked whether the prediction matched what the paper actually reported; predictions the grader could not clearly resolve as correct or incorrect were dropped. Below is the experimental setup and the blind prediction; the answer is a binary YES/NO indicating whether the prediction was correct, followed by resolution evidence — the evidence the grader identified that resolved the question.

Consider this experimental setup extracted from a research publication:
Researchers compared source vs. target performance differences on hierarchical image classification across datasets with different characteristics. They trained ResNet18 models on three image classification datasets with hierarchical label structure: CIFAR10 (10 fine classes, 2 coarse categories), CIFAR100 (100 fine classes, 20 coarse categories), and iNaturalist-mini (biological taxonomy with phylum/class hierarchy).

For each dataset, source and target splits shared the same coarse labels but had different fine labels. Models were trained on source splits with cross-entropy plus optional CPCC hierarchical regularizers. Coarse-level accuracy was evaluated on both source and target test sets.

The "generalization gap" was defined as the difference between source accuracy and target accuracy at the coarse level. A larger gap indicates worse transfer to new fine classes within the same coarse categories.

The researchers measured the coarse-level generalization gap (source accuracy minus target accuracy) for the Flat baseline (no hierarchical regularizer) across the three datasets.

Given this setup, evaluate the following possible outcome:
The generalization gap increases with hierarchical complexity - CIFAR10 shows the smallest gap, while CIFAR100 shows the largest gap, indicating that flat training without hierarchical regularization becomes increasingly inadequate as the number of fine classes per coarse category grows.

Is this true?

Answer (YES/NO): NO